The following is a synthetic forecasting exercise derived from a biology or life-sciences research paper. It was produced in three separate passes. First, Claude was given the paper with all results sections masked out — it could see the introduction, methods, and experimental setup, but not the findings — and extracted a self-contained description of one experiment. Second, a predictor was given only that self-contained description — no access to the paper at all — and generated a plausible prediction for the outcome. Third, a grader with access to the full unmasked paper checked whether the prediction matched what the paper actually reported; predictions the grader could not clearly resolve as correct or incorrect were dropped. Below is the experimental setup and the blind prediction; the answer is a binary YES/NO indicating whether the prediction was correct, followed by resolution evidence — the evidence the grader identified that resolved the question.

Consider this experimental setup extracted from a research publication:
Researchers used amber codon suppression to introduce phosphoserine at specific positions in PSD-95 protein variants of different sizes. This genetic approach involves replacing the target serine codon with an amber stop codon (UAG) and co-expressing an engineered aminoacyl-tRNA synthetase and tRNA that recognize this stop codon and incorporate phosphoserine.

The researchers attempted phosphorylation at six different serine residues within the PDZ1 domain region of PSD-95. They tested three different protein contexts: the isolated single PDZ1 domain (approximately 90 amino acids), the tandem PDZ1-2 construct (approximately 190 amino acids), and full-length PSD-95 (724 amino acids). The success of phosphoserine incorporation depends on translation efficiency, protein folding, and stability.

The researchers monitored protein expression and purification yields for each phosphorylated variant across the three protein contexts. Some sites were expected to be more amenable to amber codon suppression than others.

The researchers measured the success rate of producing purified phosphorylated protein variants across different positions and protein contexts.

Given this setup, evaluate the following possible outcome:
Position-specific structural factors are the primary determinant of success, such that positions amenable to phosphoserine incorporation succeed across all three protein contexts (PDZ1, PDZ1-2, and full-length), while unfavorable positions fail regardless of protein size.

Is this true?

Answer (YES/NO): NO